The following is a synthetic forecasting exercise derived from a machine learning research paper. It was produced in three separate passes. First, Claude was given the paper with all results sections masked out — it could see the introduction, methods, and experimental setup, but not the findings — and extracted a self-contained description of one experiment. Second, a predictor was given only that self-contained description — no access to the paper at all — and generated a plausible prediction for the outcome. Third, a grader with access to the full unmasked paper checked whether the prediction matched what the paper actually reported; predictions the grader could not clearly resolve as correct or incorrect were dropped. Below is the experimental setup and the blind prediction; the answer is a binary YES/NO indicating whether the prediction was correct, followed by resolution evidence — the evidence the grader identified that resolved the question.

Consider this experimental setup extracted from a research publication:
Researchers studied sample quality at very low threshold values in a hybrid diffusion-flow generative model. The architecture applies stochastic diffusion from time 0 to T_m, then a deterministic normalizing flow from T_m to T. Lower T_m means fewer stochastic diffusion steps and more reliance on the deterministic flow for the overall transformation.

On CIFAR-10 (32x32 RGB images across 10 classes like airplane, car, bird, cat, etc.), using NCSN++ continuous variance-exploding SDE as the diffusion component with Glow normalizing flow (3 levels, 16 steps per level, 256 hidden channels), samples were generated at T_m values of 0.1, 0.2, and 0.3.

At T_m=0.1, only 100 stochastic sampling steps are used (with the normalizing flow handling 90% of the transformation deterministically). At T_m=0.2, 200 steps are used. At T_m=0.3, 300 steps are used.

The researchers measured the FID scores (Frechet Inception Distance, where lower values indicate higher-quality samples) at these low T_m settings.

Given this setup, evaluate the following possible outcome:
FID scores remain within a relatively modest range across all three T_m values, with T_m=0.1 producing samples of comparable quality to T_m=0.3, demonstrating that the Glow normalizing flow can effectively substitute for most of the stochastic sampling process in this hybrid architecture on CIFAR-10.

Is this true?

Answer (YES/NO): NO